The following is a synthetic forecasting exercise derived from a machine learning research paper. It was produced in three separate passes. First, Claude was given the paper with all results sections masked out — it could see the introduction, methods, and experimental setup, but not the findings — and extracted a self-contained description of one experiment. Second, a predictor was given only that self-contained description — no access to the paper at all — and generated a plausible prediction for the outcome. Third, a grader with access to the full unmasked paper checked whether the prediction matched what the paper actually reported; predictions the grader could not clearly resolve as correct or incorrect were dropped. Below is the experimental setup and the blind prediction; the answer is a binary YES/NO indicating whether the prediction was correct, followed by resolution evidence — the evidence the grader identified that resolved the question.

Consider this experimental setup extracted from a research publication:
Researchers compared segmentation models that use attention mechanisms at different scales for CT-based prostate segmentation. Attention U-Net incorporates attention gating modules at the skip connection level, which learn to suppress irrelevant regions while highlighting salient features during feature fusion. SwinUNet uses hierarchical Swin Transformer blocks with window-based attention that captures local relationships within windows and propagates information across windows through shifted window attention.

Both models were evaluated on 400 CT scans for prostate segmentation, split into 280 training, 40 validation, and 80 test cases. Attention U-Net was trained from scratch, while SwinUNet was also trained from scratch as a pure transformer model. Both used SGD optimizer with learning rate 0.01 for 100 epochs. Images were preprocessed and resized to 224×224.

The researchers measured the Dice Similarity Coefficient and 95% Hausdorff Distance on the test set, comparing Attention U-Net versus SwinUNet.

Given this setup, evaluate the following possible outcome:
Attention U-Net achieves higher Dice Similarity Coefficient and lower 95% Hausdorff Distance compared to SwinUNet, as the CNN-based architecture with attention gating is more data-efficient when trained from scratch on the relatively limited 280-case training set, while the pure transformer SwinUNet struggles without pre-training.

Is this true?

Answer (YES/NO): NO